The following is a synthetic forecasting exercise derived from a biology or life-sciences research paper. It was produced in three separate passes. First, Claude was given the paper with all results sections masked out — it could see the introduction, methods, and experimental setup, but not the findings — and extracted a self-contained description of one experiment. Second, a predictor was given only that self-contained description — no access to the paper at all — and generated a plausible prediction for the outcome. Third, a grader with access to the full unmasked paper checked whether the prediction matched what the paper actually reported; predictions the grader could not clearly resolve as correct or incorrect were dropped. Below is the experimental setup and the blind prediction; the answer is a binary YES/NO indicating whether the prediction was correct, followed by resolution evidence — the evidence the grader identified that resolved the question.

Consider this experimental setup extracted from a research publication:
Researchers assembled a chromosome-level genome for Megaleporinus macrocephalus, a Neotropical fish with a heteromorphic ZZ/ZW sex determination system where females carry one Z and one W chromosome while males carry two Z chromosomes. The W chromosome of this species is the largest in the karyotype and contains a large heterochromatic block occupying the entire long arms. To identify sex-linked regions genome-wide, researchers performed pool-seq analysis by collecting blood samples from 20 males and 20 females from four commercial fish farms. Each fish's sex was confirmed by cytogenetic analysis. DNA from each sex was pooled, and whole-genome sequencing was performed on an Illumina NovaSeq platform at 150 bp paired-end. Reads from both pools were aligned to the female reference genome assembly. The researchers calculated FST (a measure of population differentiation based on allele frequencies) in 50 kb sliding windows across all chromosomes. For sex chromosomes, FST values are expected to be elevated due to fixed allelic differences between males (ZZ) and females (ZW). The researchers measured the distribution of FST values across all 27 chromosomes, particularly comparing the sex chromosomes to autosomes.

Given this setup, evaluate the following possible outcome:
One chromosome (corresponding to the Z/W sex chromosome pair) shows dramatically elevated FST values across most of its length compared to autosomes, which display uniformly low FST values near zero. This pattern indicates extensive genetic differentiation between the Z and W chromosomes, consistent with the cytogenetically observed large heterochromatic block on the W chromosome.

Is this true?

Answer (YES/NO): NO